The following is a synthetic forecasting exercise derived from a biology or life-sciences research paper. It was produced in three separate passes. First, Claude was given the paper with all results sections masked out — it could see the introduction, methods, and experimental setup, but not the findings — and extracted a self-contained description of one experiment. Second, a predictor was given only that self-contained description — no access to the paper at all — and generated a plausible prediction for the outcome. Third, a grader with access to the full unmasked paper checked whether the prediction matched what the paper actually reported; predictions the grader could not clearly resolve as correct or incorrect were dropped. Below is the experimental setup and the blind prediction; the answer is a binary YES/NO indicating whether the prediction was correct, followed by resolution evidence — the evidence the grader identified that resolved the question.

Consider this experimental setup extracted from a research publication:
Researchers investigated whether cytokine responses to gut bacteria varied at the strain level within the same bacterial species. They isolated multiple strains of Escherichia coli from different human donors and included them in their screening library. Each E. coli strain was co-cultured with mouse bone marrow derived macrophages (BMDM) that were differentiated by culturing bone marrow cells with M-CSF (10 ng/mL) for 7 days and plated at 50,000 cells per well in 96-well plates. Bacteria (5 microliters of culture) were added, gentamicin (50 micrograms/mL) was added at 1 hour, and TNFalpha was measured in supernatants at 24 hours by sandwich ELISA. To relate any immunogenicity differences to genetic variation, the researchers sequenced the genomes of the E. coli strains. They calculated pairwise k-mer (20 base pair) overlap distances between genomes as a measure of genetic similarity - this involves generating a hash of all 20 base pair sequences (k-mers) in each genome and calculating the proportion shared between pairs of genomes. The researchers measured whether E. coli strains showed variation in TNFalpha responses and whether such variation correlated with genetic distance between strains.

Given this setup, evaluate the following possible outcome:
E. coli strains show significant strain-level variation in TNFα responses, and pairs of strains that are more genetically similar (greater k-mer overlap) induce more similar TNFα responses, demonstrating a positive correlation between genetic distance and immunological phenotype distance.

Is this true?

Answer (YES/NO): NO